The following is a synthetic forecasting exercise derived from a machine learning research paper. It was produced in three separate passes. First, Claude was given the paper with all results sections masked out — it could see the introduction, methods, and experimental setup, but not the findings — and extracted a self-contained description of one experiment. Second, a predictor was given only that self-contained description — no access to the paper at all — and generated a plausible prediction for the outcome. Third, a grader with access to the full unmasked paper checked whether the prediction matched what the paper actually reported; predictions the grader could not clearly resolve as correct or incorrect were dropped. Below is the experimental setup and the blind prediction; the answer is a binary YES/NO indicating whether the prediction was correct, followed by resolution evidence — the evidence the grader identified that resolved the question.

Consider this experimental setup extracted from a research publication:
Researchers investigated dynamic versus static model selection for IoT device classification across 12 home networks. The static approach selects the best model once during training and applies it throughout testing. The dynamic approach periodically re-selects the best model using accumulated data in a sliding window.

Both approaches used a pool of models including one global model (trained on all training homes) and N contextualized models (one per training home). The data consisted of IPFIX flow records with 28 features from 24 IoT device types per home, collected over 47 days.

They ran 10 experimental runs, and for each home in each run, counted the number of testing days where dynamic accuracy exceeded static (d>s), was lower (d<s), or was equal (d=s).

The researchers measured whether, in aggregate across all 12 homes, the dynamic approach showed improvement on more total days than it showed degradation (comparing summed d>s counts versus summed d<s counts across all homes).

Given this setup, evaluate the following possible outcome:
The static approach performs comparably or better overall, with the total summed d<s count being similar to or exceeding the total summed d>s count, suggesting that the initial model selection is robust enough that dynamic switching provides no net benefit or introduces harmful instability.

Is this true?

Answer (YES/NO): NO